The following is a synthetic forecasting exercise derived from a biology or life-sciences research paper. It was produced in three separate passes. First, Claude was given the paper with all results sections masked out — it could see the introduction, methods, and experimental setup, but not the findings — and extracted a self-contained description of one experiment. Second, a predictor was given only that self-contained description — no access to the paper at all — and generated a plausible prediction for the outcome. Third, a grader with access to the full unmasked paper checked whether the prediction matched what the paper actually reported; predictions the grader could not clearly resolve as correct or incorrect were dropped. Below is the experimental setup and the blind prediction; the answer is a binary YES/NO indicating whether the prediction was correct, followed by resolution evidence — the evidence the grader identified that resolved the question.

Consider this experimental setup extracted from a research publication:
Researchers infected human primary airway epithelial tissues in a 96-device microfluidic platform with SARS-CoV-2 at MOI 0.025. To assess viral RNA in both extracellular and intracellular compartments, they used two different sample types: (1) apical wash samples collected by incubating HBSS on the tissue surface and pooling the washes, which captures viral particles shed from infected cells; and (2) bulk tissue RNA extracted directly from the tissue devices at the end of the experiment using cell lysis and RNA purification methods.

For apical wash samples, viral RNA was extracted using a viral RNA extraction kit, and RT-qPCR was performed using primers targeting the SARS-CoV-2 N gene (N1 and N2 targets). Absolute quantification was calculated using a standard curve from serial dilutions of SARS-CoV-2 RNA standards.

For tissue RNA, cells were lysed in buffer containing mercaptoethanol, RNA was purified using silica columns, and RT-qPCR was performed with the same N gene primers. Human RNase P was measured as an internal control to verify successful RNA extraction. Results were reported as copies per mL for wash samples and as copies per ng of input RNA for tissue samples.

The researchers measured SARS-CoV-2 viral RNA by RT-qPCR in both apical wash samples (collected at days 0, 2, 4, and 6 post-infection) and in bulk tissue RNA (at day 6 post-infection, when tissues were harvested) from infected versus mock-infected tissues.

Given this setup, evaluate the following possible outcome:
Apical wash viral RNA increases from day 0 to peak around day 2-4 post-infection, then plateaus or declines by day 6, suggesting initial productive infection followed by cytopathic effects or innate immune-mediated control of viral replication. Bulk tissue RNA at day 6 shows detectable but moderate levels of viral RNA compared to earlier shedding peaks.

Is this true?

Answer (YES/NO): NO